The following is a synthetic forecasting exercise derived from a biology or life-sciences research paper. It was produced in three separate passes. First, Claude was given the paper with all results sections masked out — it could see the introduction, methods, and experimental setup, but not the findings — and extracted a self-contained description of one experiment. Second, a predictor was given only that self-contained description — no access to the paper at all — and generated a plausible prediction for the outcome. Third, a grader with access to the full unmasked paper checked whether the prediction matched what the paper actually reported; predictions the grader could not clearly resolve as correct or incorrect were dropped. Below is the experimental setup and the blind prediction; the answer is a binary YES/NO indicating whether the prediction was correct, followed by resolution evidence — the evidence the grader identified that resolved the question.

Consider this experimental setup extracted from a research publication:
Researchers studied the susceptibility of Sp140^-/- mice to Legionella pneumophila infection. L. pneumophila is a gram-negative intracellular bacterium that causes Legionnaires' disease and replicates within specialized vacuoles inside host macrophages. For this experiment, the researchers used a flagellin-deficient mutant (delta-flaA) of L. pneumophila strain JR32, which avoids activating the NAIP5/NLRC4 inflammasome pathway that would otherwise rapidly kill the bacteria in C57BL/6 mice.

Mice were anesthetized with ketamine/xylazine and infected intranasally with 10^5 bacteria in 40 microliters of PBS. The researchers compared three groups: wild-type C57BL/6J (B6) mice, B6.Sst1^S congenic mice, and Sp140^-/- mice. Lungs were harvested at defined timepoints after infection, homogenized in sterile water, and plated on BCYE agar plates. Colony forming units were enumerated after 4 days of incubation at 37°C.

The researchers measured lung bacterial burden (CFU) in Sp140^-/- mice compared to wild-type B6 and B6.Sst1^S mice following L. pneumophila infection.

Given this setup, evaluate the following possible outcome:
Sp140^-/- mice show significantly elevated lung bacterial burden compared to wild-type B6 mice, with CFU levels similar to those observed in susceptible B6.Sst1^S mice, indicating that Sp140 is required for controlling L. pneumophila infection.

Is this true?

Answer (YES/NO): YES